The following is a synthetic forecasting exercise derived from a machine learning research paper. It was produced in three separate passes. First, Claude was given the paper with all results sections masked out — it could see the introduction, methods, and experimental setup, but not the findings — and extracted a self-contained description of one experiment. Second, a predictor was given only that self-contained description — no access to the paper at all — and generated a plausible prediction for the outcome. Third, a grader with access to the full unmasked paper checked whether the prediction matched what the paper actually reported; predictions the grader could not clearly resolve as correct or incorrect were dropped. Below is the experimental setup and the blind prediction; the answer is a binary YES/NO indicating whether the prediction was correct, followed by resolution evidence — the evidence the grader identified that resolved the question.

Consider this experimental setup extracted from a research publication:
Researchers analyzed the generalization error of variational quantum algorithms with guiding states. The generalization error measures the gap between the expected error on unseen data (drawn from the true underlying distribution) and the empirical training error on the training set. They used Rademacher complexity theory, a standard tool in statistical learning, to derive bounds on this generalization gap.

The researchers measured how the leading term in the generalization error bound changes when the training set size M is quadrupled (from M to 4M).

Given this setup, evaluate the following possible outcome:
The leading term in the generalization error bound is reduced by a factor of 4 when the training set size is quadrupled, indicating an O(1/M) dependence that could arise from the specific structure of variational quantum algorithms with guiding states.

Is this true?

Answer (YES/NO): NO